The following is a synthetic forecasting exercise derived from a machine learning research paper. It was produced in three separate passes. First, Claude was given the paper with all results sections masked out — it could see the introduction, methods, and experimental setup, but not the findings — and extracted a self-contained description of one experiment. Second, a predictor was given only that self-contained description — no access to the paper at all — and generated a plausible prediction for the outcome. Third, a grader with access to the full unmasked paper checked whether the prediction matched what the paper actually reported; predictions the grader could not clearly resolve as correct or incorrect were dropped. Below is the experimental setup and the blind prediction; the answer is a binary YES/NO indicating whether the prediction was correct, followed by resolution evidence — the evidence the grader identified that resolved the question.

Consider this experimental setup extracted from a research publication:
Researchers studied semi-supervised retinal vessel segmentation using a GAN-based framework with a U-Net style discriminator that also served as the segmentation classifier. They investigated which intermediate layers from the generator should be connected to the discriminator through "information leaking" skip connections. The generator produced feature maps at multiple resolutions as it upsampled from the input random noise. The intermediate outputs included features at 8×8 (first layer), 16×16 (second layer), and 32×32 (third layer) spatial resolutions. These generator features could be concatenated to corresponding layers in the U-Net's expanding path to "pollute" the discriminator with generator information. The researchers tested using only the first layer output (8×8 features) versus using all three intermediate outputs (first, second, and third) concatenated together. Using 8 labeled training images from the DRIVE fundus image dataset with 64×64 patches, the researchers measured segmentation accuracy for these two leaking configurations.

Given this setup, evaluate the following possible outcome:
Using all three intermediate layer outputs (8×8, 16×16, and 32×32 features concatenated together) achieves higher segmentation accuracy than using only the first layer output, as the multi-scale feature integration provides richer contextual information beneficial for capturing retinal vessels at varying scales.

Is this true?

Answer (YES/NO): NO